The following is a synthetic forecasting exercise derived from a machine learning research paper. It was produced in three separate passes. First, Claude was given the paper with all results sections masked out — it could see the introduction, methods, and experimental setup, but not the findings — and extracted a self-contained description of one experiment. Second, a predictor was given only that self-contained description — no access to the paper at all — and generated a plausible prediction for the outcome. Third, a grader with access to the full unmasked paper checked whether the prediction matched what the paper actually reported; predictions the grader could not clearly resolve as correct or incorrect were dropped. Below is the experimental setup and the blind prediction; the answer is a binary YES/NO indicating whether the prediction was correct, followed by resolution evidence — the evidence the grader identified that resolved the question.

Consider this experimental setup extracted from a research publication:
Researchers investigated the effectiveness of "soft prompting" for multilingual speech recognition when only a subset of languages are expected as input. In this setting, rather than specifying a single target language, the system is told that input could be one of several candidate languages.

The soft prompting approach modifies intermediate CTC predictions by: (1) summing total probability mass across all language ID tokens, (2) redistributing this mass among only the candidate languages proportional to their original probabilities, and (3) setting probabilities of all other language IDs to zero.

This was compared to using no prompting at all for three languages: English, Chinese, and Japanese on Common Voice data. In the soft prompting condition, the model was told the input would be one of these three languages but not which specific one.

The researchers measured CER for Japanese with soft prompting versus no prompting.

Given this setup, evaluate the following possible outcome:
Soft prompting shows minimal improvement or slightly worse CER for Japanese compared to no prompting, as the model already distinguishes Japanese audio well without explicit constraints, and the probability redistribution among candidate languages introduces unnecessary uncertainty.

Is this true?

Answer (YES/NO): NO